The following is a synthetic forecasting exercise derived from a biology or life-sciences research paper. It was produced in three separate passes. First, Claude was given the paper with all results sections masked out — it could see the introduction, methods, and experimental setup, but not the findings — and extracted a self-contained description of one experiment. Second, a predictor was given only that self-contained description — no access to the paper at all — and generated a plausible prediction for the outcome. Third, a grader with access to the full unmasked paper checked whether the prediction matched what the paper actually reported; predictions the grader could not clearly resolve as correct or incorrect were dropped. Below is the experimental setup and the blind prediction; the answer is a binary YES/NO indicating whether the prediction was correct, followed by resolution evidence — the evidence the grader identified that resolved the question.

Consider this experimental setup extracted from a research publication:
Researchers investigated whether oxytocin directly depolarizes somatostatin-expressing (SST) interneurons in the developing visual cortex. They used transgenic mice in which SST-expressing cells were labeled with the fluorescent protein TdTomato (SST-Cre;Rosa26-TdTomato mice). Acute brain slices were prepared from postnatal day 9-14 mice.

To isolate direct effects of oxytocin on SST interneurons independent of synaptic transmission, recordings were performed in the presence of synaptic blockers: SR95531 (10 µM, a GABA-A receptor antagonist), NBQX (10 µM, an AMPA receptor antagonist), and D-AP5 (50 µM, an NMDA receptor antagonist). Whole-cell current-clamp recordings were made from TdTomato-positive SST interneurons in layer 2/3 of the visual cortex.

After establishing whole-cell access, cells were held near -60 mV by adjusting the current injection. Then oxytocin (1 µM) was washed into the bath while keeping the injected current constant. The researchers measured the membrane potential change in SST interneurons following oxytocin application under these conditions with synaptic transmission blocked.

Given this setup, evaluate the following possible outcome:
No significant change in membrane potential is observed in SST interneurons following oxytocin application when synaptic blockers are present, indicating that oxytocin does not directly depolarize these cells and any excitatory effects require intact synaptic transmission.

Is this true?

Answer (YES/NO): NO